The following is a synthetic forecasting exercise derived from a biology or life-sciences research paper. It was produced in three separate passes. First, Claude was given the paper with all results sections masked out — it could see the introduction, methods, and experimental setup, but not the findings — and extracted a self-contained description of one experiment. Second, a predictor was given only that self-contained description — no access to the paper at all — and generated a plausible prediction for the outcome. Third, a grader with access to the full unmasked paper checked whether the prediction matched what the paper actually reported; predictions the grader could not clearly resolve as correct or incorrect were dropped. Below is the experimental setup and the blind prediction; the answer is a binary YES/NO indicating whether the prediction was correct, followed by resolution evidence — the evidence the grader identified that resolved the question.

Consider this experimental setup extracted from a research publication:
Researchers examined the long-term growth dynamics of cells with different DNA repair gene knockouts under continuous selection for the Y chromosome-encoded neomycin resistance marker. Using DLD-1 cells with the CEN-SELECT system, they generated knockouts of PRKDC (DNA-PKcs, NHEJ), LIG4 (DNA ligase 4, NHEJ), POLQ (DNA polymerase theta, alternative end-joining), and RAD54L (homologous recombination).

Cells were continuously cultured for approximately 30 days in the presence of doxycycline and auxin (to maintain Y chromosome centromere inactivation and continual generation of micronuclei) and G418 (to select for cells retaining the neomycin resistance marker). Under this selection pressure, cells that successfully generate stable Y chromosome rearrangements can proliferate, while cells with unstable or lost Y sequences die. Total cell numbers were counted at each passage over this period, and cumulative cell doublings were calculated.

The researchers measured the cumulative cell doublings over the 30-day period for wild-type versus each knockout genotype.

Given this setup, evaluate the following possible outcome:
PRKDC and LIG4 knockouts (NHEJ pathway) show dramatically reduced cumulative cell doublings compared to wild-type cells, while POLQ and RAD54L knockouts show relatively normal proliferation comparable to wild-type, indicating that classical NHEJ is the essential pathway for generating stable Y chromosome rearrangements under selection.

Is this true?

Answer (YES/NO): YES